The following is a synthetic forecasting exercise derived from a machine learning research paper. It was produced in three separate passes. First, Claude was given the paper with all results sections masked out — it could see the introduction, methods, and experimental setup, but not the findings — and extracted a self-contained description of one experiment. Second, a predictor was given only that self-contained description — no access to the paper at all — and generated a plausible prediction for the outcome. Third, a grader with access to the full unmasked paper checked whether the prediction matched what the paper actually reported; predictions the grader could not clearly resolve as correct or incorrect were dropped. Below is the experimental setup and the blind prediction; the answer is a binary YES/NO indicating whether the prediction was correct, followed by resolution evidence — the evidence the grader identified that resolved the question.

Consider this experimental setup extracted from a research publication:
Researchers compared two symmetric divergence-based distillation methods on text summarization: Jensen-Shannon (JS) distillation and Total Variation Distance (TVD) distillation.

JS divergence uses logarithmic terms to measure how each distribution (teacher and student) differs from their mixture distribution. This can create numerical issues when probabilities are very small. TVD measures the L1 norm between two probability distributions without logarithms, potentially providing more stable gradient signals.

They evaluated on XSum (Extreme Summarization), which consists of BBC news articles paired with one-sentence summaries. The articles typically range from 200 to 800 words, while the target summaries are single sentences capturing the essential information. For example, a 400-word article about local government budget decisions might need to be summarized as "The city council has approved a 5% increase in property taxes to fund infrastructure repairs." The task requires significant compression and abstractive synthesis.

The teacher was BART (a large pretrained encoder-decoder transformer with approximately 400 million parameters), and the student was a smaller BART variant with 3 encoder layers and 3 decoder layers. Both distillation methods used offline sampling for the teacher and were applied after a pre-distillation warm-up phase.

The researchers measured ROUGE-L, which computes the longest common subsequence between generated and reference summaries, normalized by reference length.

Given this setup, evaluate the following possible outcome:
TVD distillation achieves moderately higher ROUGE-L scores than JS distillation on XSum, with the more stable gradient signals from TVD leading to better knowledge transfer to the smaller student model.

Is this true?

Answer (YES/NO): NO